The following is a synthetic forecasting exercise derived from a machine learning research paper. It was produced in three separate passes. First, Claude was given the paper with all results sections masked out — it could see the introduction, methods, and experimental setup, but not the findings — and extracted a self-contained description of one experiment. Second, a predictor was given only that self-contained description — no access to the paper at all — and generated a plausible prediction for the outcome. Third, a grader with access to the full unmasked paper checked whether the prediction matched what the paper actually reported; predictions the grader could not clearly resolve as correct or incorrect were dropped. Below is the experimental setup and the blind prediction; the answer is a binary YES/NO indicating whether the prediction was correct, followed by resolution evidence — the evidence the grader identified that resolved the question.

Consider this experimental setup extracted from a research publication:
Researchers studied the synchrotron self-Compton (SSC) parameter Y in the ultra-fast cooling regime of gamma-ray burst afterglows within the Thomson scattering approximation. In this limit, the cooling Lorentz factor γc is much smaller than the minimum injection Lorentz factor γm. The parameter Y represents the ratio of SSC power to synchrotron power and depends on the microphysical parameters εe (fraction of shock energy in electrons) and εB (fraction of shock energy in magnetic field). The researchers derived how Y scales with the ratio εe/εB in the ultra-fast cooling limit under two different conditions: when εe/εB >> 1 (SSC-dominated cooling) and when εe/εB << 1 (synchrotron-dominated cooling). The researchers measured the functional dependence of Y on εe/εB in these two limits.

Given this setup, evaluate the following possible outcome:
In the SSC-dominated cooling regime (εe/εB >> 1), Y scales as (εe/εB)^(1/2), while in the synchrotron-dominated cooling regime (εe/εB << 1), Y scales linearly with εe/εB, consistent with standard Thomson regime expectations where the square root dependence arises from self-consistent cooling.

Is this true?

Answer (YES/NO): YES